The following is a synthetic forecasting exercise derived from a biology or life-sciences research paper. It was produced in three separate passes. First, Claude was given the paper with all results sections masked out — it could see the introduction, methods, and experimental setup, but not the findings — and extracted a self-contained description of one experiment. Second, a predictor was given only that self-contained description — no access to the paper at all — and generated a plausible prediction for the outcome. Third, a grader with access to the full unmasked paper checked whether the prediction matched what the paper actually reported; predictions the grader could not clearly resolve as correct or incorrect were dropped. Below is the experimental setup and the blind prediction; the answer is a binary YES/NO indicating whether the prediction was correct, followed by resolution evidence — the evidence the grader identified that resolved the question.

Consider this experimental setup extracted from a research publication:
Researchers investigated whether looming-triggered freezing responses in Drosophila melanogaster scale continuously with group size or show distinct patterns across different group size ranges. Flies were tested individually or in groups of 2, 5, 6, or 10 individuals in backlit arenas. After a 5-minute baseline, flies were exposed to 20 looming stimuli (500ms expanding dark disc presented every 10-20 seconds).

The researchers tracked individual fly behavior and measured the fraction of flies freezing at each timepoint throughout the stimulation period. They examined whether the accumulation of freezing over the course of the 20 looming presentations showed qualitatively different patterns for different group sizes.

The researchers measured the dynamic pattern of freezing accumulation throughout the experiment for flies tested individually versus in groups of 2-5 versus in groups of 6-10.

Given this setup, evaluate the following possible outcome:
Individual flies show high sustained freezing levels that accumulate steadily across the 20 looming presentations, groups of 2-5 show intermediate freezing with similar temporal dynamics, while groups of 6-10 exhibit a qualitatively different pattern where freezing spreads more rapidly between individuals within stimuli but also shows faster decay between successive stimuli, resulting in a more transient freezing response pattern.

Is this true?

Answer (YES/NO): NO